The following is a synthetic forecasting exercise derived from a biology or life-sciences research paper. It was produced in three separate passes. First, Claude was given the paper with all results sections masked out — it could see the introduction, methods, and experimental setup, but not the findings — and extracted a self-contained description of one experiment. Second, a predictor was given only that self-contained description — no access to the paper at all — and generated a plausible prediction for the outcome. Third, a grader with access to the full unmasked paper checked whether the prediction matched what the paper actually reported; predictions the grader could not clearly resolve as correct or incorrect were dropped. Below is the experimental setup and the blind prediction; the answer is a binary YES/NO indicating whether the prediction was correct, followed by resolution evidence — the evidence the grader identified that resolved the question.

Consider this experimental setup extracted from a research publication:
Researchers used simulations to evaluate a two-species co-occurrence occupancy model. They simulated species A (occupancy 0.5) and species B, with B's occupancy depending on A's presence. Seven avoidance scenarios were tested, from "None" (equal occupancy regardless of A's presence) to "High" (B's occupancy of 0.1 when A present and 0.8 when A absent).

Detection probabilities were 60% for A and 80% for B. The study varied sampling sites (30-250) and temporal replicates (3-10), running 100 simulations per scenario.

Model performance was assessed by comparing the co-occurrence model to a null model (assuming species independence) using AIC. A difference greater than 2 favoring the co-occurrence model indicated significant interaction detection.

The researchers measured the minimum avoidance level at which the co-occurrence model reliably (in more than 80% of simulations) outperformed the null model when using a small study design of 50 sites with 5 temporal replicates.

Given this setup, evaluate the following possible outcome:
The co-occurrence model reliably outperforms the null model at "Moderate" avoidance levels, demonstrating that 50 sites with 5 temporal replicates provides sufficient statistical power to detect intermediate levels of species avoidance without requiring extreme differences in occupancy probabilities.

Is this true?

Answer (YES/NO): NO